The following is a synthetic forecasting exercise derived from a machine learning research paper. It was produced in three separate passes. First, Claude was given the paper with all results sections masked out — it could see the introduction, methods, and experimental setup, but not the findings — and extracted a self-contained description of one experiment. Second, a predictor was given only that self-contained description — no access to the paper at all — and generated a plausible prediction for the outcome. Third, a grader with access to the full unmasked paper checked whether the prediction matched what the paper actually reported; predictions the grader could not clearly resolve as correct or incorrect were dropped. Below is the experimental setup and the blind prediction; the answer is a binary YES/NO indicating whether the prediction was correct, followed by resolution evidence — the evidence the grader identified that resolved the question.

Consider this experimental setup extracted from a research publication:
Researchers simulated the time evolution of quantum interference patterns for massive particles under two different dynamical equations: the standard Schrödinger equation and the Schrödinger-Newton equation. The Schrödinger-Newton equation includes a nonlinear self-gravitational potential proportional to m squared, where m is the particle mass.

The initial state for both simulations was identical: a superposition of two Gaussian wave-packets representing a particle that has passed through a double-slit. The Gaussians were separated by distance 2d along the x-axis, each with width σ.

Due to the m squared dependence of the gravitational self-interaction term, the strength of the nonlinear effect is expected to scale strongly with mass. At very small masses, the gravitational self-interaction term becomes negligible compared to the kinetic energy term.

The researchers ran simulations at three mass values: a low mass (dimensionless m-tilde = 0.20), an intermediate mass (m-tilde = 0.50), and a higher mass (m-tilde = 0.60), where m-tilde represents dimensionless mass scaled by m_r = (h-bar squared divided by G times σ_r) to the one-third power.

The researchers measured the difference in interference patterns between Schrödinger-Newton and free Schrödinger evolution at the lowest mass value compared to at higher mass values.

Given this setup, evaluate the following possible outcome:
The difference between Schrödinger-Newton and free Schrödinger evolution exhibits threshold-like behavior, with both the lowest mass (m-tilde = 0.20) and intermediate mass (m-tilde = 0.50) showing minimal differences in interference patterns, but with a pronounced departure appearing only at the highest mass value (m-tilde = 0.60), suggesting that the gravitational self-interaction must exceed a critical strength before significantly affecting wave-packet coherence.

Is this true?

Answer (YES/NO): NO